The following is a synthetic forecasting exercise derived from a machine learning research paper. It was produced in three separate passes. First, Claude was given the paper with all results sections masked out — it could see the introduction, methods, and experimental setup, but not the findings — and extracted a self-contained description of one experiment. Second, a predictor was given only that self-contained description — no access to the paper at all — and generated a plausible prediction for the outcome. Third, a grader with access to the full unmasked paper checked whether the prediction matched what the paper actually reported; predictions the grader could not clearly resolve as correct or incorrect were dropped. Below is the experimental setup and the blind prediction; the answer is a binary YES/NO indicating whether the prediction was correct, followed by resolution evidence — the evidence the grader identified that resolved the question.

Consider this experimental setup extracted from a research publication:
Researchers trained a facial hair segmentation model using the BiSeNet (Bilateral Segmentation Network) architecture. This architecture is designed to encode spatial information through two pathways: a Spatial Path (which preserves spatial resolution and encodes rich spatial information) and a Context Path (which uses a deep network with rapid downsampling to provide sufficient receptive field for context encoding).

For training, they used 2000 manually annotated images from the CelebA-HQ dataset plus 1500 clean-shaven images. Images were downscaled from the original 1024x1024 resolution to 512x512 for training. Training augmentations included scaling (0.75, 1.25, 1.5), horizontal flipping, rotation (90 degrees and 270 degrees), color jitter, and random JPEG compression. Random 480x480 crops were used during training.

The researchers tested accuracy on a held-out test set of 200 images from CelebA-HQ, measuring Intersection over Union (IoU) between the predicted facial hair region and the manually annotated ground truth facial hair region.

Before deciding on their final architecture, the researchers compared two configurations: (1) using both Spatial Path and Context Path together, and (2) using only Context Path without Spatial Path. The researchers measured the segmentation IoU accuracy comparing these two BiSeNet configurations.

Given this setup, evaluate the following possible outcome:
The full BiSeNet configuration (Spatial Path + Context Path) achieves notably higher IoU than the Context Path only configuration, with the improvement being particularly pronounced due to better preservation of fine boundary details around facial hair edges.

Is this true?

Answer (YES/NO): NO